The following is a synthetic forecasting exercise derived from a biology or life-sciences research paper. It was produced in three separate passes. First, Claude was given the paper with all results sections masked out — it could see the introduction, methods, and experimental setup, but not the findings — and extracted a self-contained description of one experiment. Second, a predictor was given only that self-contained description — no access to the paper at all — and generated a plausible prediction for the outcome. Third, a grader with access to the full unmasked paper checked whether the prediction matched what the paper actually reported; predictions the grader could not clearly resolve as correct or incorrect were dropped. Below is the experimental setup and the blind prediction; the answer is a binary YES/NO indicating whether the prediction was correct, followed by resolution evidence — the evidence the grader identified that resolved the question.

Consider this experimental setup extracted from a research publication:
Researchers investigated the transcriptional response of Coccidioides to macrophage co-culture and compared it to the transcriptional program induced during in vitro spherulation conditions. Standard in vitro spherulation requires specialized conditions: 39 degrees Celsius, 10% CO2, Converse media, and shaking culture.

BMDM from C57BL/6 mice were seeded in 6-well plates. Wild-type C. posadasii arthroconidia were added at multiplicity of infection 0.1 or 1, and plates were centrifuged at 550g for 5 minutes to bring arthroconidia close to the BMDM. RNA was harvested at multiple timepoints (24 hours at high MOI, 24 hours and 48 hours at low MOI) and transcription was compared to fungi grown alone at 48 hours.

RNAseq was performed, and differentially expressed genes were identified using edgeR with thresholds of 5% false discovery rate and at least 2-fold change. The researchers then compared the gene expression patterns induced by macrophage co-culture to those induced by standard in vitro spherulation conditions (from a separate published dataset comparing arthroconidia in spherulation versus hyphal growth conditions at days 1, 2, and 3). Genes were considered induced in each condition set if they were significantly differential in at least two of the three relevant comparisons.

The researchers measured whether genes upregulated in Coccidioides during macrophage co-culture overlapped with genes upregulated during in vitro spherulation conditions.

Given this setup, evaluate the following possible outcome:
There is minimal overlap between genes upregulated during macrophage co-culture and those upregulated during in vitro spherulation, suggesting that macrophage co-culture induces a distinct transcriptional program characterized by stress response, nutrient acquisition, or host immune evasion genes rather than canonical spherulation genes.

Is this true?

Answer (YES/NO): NO